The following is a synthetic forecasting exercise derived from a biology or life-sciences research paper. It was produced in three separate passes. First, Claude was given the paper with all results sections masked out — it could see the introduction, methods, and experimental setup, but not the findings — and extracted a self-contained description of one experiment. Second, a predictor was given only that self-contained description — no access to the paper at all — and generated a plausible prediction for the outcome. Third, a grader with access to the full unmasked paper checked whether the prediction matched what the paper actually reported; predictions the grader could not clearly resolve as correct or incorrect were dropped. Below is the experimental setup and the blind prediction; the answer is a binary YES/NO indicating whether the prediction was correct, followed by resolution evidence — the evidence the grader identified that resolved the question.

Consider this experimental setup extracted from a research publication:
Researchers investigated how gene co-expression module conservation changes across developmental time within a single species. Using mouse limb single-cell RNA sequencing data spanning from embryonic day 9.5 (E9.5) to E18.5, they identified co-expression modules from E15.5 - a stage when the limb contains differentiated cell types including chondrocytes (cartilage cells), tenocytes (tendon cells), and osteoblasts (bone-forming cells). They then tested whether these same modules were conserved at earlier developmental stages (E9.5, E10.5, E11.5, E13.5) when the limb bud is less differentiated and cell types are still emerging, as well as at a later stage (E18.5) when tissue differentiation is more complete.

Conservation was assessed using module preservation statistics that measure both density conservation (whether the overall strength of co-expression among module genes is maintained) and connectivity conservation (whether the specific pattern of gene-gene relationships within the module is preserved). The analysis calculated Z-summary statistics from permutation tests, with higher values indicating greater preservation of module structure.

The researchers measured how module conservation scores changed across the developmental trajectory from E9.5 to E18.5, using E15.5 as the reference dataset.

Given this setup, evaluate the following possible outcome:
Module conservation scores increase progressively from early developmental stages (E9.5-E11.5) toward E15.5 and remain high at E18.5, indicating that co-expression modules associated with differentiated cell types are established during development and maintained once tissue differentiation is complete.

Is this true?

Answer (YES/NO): YES